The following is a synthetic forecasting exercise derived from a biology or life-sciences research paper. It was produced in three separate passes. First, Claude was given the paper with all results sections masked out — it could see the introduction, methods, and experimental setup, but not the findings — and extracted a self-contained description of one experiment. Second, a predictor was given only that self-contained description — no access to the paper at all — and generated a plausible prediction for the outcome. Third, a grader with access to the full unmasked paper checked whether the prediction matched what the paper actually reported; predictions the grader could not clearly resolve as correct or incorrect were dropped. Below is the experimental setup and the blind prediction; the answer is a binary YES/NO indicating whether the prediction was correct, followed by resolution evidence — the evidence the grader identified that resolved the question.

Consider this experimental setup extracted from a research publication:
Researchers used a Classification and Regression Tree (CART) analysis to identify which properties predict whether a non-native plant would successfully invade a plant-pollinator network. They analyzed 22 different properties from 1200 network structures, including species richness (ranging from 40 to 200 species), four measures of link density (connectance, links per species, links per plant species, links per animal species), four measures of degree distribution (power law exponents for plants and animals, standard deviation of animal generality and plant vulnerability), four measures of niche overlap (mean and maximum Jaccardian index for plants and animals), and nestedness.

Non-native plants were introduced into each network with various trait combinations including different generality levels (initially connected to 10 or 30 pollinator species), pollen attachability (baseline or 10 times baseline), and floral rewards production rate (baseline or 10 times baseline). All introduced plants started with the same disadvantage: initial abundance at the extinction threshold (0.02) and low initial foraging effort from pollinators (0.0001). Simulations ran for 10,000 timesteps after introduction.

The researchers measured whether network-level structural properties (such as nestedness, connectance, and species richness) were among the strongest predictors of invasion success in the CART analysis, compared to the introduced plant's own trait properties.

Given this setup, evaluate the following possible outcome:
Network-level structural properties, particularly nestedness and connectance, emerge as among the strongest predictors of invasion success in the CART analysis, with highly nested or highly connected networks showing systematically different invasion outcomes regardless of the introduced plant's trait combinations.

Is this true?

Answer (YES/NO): NO